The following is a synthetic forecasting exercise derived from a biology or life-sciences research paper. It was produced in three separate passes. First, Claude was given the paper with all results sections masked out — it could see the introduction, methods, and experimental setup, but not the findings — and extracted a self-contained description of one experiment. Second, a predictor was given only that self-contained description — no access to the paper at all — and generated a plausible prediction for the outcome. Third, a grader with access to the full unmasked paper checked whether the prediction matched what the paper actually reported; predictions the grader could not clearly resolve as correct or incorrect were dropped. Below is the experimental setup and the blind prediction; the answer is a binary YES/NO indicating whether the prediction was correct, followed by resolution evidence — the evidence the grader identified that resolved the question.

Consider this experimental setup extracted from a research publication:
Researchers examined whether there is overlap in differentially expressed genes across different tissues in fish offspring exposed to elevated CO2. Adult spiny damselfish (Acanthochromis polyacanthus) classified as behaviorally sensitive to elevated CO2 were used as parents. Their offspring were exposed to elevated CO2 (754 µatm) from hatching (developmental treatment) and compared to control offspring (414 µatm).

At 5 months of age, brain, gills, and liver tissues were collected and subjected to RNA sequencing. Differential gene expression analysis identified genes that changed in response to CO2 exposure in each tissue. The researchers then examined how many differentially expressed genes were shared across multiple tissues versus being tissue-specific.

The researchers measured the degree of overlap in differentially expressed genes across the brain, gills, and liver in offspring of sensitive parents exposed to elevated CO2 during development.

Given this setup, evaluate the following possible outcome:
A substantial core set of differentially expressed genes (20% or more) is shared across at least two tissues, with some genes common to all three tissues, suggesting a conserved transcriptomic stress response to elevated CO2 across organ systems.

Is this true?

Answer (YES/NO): NO